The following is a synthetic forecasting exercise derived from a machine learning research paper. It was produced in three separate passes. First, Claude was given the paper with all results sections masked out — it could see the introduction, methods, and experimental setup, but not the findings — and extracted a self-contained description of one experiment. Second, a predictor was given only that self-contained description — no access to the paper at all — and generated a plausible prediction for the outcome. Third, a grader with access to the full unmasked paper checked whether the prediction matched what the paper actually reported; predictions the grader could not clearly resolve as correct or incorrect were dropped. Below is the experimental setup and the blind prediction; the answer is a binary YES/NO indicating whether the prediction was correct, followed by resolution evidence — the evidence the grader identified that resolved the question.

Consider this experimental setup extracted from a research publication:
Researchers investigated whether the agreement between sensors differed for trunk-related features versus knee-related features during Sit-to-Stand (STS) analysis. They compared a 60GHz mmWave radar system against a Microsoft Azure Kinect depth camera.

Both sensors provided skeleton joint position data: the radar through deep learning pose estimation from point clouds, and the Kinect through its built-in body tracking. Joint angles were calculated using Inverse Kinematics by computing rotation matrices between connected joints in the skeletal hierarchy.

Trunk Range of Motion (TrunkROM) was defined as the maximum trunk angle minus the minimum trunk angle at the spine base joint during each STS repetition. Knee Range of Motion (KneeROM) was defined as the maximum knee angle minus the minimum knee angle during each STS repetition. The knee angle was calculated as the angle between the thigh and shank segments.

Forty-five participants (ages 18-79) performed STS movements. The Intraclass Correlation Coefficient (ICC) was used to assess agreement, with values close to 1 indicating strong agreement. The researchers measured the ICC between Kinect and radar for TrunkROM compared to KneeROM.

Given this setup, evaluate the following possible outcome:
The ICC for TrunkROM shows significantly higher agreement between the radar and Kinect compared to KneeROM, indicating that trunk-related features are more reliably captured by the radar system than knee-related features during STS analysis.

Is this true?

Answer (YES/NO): YES